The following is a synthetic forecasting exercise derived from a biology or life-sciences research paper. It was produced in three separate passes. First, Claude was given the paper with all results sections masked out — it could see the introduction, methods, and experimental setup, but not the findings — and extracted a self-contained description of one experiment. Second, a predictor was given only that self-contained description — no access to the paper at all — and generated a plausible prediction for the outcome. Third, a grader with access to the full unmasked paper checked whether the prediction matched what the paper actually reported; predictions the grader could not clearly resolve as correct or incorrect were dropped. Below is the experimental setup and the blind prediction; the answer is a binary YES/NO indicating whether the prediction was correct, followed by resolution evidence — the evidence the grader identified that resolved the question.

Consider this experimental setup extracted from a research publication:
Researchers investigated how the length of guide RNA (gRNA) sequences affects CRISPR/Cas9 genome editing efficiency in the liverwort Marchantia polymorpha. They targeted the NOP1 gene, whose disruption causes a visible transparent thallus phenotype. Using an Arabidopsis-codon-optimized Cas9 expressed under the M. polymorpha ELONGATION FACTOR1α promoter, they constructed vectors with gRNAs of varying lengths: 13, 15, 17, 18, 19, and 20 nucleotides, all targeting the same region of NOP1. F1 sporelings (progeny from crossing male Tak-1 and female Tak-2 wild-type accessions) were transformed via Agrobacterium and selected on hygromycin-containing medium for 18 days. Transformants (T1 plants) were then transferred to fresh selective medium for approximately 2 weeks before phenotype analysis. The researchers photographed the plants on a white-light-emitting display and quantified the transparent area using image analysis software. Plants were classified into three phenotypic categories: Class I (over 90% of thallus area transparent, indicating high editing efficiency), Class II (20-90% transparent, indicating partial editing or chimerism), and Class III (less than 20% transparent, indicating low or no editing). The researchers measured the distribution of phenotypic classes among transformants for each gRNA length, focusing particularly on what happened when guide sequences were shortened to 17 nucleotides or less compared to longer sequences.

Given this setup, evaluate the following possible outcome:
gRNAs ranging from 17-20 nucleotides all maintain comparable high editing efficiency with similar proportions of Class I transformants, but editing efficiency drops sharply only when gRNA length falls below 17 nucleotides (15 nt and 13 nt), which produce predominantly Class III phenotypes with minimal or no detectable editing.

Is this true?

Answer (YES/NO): NO